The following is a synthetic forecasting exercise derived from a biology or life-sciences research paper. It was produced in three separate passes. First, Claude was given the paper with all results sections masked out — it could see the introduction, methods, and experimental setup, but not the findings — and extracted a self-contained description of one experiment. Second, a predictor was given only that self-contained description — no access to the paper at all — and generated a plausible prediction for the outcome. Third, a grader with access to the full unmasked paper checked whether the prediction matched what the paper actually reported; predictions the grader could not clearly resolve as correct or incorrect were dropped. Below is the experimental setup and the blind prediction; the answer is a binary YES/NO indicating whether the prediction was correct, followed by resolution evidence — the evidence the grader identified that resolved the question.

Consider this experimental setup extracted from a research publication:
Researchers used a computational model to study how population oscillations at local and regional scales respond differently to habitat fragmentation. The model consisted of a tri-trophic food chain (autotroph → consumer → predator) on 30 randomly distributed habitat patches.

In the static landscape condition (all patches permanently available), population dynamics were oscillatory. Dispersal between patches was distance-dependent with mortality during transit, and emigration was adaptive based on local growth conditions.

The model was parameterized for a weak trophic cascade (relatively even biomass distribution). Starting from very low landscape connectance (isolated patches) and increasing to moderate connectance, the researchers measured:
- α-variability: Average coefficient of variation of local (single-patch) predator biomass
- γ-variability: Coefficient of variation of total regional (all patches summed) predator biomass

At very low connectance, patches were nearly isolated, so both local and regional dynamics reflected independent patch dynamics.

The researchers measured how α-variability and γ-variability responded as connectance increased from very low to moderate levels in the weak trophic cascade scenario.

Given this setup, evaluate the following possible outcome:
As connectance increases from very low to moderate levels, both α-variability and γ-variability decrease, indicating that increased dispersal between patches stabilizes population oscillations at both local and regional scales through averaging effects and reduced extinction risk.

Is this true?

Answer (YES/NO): YES